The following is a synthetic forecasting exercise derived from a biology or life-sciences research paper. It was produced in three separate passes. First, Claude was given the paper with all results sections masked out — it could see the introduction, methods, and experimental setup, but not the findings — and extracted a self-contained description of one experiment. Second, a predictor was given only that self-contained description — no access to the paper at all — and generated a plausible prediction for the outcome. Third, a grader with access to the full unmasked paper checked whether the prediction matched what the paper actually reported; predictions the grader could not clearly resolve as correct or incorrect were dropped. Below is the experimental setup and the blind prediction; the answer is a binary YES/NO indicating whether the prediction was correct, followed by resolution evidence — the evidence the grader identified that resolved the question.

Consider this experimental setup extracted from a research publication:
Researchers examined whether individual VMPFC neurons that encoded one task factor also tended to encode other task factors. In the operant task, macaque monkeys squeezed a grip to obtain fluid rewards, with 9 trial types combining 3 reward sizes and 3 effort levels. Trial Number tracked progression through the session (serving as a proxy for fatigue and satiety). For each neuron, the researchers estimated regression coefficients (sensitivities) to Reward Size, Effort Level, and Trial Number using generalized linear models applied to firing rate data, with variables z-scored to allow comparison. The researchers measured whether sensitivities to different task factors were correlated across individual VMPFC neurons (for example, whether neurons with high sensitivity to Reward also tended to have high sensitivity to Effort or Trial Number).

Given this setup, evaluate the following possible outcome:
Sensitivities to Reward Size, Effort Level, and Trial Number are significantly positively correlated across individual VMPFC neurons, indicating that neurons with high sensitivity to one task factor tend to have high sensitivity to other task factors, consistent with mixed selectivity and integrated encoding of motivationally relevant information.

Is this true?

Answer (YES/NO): NO